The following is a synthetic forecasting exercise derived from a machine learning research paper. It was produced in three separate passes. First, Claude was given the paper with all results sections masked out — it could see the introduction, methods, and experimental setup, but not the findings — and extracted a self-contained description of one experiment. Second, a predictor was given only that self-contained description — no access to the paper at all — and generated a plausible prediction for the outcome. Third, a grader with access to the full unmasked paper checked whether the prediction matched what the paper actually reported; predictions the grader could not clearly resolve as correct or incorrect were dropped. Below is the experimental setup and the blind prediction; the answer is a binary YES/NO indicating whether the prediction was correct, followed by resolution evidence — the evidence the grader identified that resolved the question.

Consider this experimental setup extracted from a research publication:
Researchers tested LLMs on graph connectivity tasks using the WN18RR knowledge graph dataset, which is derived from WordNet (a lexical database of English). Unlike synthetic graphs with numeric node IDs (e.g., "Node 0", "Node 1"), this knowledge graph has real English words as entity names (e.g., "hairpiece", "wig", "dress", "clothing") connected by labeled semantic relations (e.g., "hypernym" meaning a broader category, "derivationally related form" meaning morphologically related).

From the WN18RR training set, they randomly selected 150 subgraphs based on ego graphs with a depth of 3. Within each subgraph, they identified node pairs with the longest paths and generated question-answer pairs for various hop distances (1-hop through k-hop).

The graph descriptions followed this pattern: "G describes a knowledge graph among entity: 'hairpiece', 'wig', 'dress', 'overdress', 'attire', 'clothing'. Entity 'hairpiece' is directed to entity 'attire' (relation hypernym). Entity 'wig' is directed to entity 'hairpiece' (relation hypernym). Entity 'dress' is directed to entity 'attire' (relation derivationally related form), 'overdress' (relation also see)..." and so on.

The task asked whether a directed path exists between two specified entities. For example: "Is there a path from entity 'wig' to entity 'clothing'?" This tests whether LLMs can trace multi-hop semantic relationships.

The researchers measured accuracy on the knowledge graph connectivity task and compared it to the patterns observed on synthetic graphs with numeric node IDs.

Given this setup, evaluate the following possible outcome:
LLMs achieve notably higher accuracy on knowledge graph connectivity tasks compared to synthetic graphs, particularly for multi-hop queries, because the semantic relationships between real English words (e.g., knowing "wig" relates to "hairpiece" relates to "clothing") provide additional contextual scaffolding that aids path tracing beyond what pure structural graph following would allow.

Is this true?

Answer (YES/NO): NO